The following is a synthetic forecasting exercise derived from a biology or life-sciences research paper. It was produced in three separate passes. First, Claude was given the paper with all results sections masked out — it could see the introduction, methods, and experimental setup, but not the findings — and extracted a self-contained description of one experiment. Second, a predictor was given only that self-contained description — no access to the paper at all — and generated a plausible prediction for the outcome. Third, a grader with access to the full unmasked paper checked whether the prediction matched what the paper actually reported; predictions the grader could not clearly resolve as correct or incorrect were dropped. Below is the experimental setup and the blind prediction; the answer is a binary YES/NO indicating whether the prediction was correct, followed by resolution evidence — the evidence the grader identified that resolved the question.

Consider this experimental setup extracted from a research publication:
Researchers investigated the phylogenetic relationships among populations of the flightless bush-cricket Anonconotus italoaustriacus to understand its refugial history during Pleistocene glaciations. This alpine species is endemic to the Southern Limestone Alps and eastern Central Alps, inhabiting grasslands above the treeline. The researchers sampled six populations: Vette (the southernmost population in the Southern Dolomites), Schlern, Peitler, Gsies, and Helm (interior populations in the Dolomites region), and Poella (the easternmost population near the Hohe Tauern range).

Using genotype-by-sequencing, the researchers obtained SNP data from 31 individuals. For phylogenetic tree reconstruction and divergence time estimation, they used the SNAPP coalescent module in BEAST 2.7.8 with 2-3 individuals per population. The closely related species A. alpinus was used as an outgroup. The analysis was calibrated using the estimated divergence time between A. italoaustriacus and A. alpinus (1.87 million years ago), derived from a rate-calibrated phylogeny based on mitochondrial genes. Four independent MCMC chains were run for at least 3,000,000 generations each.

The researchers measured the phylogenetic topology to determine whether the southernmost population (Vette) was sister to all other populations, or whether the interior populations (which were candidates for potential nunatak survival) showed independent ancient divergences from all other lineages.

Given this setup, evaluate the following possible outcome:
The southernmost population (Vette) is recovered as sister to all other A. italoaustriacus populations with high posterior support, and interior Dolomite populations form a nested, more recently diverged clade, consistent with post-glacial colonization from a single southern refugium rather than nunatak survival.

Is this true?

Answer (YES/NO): NO